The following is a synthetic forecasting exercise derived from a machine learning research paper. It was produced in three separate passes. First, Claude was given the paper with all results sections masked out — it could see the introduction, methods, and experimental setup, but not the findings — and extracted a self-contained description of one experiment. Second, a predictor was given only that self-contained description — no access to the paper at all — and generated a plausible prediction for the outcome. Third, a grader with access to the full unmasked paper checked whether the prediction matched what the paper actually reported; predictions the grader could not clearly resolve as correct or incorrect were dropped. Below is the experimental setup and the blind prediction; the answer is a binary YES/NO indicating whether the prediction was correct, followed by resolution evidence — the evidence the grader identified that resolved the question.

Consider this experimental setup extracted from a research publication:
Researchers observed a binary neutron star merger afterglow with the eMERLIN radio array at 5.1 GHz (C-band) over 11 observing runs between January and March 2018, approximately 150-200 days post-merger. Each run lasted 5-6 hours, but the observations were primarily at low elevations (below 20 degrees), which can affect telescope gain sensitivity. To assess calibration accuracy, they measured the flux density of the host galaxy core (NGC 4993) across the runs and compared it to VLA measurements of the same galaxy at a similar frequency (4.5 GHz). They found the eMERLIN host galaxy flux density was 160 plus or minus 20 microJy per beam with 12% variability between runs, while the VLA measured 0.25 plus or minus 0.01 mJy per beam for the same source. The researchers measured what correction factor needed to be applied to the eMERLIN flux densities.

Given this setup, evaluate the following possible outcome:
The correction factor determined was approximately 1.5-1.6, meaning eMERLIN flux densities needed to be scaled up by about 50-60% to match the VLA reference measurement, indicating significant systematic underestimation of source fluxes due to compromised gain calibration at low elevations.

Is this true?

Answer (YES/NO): NO